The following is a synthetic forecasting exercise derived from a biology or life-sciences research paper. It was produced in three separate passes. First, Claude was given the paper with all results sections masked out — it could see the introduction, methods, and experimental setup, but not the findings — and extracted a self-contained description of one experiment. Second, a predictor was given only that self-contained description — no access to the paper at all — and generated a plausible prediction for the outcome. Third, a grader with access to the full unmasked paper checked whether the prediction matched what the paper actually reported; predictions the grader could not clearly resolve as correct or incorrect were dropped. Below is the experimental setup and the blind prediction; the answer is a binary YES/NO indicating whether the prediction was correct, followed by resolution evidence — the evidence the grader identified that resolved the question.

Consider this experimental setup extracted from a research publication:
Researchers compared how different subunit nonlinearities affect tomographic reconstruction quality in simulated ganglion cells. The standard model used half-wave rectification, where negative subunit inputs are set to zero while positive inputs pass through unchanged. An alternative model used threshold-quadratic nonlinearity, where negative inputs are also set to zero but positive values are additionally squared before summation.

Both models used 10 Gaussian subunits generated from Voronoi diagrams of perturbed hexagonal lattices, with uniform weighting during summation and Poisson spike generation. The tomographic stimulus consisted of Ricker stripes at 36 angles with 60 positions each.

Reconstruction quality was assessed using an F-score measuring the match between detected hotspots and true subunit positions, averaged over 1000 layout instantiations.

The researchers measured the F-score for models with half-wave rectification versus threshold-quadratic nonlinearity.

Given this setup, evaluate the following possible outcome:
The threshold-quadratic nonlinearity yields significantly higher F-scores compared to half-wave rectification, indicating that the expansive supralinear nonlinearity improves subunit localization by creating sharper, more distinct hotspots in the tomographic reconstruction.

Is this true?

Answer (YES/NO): NO